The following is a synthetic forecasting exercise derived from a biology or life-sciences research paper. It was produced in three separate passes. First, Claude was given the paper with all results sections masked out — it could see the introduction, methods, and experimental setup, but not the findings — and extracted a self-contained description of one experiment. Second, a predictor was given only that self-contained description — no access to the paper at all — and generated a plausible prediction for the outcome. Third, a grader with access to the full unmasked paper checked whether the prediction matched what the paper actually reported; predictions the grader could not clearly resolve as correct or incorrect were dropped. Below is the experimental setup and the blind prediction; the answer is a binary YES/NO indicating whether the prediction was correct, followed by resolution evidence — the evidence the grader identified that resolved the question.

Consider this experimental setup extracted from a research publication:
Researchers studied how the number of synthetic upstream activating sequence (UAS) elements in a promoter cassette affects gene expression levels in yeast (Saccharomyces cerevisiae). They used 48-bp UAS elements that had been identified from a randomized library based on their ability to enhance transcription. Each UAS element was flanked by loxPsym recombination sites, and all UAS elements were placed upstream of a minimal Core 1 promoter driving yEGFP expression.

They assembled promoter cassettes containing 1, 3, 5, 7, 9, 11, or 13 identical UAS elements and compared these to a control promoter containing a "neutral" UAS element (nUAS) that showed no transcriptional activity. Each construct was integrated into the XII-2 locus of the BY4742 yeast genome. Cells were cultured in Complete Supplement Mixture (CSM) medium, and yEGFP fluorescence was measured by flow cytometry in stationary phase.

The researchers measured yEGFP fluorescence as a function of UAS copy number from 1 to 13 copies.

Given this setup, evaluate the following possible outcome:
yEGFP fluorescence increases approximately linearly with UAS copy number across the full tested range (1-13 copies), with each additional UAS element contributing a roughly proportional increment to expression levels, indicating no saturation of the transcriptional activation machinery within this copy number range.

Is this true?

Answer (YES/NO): NO